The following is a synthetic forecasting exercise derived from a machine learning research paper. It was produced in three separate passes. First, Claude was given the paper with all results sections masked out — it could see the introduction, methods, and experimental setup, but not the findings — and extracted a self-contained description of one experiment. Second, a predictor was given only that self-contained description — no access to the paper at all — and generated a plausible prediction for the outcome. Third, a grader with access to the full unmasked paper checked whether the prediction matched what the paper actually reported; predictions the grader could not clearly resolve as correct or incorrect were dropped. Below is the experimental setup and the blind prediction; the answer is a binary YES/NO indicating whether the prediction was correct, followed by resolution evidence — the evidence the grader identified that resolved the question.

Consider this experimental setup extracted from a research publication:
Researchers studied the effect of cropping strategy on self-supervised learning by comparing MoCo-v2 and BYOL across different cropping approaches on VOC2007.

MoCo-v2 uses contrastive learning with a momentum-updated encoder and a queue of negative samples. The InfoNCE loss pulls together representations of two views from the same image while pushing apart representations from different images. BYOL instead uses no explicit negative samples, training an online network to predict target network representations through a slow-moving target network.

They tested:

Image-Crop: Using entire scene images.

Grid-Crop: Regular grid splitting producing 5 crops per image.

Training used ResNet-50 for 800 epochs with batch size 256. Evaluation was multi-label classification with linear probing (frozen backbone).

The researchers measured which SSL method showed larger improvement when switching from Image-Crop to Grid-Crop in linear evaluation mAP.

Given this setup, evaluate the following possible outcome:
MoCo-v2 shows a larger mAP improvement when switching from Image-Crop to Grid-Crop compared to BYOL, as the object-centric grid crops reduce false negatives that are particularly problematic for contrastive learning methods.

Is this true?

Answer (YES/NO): YES